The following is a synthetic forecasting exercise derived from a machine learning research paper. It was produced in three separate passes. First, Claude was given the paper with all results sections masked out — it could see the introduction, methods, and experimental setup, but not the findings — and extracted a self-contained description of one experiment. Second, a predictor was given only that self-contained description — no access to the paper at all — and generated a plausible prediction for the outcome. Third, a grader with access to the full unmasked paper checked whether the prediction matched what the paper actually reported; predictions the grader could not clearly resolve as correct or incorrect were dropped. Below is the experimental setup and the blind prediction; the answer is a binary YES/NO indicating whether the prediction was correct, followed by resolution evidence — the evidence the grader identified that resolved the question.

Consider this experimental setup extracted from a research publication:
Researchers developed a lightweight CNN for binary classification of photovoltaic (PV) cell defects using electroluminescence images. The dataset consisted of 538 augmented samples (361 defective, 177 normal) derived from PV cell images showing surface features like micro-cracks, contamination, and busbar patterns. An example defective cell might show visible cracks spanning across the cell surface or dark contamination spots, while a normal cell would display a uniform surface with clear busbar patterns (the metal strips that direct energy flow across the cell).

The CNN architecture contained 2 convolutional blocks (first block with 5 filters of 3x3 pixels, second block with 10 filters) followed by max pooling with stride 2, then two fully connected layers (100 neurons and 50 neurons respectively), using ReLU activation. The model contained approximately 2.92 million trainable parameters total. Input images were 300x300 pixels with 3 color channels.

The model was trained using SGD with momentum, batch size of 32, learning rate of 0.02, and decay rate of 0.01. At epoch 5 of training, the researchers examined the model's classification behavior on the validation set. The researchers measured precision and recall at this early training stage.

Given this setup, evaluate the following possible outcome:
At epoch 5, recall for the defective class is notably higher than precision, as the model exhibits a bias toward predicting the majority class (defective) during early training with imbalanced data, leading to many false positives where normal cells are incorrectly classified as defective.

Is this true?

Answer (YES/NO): YES